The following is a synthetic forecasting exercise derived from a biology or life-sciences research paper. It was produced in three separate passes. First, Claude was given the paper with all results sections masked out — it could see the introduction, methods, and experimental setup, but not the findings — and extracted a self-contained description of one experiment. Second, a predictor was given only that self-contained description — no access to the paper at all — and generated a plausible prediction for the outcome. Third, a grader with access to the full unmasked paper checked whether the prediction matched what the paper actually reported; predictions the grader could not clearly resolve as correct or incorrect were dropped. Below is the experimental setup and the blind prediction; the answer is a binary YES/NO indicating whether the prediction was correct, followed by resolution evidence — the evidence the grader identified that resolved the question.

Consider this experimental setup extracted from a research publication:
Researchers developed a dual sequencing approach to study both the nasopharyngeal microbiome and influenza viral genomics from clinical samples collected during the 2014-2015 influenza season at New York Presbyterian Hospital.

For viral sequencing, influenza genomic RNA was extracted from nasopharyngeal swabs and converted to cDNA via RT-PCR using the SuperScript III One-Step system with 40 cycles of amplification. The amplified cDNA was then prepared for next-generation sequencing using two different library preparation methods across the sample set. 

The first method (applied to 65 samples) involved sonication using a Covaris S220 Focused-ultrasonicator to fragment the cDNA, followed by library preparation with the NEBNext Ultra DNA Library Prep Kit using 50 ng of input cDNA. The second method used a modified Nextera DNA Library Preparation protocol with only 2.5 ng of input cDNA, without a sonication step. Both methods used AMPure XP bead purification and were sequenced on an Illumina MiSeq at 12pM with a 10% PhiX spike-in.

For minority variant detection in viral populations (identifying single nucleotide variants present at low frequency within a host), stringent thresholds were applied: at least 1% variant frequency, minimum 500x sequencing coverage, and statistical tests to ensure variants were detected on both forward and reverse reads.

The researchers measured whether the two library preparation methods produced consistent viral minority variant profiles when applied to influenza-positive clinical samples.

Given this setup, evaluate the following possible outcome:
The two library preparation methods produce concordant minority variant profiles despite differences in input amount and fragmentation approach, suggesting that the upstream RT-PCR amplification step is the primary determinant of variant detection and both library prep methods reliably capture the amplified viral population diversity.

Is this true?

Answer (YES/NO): YES